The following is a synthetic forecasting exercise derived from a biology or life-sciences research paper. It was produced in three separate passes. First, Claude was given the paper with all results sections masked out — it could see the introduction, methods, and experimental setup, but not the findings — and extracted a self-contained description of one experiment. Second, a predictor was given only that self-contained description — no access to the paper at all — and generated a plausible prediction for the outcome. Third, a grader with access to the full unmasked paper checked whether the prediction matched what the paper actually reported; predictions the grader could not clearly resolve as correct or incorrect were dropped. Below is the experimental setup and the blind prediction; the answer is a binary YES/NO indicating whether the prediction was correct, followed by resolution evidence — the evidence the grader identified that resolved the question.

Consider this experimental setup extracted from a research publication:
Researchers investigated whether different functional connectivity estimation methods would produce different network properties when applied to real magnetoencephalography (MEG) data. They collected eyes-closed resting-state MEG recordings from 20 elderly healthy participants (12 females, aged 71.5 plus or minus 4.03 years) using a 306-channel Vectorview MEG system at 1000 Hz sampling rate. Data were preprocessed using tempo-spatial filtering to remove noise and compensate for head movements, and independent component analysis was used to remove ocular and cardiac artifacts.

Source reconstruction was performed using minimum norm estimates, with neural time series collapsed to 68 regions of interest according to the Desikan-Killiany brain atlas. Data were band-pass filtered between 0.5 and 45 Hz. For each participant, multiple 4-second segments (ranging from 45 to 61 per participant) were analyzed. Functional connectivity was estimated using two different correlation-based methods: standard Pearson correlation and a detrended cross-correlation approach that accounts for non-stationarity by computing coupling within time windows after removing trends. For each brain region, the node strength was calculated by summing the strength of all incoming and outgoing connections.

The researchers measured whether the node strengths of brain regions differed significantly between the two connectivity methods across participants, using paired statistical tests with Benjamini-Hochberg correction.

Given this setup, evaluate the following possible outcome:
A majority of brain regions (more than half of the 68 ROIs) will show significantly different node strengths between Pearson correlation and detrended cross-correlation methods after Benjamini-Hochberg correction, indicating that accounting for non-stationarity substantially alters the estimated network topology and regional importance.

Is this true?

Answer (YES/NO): NO